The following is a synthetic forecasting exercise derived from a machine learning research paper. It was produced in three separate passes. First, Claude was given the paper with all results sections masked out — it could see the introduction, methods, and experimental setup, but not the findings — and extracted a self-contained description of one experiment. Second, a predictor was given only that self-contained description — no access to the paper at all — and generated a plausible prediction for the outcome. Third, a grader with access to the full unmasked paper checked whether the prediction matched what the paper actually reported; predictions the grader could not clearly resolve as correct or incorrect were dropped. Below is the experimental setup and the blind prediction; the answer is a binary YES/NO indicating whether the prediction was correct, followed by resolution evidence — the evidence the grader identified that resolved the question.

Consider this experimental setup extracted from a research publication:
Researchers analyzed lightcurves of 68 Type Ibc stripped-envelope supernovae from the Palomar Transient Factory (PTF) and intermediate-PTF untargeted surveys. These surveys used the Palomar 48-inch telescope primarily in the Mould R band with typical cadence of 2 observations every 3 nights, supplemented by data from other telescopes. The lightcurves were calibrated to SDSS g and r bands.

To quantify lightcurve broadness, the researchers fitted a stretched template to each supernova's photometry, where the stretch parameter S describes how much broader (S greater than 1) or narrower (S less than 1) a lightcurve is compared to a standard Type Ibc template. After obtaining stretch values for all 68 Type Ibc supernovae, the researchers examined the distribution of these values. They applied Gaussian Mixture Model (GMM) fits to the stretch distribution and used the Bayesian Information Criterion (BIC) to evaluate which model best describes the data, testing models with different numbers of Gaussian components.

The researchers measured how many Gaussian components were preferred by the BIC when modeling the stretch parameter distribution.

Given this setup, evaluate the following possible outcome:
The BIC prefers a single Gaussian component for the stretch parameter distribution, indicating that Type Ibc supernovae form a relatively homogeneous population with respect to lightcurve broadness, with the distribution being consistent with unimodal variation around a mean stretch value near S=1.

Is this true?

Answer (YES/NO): NO